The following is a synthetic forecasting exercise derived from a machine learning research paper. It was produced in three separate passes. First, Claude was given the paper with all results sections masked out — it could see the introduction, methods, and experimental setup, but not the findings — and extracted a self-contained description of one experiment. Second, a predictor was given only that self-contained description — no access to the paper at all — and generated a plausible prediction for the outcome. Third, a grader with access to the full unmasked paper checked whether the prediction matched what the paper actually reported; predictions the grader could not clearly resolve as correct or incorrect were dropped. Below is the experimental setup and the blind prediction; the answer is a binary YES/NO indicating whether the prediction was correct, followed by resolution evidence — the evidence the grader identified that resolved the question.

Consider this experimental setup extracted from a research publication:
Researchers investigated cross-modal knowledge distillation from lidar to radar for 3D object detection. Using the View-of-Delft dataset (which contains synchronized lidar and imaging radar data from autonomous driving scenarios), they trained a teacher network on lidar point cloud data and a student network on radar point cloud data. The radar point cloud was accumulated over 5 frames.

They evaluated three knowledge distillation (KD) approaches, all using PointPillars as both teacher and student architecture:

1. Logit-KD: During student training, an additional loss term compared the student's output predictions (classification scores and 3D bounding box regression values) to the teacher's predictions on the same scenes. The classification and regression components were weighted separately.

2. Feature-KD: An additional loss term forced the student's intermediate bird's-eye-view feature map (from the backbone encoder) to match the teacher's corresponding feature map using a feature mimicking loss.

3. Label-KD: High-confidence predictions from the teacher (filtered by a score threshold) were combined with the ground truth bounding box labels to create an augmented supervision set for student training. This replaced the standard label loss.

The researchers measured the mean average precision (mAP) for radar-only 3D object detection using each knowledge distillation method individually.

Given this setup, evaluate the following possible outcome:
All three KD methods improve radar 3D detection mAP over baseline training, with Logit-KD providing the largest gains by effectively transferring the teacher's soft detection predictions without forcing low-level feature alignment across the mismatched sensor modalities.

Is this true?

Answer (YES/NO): NO